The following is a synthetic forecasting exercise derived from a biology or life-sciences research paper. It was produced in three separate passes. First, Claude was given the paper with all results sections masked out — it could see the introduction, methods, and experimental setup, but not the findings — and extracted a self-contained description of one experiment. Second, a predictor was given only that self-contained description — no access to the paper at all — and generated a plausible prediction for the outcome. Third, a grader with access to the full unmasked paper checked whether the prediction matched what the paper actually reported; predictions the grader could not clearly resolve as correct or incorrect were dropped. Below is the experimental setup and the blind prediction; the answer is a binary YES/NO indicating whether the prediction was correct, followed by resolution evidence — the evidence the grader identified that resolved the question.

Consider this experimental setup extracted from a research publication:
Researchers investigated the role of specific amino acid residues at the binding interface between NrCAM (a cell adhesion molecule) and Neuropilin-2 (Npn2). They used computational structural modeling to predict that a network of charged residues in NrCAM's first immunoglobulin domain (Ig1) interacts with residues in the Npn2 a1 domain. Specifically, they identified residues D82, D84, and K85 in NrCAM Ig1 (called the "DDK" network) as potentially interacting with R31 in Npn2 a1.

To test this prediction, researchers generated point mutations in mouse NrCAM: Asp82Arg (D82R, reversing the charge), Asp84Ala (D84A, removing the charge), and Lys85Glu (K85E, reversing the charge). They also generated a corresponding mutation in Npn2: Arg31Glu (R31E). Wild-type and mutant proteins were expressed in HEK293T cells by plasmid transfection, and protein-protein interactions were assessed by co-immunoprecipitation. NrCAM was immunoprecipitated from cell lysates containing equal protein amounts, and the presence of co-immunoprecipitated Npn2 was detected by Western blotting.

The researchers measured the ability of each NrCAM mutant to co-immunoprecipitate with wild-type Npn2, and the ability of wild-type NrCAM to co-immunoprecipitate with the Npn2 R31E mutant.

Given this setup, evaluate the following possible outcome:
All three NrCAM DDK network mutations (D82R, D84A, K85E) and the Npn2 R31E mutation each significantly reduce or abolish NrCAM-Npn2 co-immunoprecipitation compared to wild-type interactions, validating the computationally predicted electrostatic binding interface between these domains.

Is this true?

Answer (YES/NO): YES